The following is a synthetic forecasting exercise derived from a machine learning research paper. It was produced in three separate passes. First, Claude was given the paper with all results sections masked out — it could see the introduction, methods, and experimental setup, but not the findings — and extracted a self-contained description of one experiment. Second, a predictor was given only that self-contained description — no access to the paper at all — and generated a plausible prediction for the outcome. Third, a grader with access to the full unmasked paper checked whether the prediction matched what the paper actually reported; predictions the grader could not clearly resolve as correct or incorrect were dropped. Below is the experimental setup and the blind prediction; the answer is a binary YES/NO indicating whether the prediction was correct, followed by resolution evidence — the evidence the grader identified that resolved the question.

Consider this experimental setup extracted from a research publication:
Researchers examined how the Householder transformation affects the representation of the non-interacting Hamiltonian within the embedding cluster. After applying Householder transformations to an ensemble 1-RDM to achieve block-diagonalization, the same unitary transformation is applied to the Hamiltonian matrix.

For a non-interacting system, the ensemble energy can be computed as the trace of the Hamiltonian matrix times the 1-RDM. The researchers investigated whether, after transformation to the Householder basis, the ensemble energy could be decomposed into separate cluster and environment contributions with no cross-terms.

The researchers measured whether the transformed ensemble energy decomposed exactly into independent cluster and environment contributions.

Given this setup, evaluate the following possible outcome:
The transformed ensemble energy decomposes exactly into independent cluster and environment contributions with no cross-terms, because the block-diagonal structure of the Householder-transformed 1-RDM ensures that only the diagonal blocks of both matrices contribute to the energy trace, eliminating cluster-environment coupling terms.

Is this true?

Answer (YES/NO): YES